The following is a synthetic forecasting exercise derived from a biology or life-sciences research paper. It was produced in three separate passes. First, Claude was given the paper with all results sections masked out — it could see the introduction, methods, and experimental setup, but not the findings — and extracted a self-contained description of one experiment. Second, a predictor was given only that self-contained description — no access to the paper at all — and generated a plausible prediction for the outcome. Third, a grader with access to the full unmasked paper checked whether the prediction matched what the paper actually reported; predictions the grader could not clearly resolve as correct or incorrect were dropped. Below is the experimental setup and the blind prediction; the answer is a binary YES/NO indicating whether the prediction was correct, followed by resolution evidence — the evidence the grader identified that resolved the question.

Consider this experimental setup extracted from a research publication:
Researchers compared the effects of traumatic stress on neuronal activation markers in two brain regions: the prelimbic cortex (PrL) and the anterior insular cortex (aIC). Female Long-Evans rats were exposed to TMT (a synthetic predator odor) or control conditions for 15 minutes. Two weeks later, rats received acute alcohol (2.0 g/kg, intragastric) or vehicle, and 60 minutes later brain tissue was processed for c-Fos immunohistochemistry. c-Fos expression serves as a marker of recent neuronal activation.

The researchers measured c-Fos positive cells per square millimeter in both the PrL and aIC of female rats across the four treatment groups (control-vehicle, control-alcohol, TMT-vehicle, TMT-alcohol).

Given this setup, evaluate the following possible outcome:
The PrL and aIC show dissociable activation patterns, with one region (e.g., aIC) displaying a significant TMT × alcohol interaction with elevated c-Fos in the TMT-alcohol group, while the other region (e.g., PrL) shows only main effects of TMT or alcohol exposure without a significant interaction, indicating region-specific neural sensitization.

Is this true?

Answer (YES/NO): NO